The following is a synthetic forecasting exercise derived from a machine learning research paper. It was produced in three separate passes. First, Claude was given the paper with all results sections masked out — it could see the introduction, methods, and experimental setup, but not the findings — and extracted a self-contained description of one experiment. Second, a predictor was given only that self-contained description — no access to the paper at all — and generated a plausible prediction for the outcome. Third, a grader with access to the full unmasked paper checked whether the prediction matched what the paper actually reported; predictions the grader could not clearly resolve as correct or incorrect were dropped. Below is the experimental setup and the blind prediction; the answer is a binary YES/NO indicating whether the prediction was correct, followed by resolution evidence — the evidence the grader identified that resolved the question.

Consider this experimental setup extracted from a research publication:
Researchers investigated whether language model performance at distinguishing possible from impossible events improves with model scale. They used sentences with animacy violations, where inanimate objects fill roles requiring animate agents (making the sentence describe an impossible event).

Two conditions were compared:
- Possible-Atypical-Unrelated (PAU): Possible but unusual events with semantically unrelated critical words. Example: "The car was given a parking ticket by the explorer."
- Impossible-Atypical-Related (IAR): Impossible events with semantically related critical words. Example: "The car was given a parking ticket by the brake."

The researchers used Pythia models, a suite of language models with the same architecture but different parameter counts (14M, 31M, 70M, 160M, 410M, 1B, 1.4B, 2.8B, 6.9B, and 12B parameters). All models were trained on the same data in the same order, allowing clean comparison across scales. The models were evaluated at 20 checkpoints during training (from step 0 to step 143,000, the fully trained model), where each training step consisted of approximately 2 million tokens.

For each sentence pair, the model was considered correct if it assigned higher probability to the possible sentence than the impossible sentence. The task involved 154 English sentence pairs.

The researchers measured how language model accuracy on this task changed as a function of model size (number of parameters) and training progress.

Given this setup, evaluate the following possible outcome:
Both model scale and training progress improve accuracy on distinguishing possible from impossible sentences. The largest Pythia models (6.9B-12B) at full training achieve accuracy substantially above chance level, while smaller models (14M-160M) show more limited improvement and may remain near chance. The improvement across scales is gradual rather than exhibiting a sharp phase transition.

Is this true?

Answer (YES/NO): NO